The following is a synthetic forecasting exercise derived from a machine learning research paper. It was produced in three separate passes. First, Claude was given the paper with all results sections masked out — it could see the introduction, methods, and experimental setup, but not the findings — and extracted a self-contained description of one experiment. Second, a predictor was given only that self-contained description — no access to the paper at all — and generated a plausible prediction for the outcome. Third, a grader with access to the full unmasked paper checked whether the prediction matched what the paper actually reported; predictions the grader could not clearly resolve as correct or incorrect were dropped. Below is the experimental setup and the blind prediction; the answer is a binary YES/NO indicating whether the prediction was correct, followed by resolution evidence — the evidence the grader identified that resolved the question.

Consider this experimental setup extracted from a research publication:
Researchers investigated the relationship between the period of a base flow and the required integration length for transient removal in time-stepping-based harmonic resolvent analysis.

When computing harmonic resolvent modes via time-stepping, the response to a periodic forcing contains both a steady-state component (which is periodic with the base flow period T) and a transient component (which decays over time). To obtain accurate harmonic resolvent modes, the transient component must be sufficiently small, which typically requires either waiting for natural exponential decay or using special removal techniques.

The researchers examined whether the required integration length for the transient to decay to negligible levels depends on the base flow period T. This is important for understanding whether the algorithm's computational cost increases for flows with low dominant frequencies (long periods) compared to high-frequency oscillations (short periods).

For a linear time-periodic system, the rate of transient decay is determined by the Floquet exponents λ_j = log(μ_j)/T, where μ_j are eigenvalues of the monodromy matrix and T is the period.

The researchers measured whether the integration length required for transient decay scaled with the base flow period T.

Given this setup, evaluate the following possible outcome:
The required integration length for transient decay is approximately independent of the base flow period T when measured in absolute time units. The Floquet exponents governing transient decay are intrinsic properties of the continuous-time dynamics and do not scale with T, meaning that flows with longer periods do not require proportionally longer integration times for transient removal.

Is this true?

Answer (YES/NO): YES